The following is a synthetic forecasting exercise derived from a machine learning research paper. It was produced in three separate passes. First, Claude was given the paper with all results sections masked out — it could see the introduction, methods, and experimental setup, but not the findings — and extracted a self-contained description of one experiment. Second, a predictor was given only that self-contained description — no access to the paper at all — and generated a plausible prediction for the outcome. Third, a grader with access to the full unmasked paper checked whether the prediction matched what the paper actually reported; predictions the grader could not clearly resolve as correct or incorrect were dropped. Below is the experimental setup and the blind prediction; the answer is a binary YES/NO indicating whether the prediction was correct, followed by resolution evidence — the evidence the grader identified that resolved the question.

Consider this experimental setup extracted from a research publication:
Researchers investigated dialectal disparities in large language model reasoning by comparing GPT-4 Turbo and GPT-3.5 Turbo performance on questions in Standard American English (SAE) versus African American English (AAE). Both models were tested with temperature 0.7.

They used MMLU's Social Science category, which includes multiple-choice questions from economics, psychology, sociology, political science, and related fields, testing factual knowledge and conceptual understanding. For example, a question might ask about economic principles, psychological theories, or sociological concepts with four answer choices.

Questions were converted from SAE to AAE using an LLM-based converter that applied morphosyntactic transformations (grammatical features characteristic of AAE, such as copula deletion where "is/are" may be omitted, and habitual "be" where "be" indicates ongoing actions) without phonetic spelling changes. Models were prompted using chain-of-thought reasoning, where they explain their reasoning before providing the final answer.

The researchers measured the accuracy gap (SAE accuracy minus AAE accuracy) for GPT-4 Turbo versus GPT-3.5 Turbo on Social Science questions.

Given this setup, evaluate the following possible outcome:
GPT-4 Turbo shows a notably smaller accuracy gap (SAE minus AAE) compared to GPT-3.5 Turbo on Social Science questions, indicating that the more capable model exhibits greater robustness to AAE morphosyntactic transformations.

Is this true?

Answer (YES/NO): NO